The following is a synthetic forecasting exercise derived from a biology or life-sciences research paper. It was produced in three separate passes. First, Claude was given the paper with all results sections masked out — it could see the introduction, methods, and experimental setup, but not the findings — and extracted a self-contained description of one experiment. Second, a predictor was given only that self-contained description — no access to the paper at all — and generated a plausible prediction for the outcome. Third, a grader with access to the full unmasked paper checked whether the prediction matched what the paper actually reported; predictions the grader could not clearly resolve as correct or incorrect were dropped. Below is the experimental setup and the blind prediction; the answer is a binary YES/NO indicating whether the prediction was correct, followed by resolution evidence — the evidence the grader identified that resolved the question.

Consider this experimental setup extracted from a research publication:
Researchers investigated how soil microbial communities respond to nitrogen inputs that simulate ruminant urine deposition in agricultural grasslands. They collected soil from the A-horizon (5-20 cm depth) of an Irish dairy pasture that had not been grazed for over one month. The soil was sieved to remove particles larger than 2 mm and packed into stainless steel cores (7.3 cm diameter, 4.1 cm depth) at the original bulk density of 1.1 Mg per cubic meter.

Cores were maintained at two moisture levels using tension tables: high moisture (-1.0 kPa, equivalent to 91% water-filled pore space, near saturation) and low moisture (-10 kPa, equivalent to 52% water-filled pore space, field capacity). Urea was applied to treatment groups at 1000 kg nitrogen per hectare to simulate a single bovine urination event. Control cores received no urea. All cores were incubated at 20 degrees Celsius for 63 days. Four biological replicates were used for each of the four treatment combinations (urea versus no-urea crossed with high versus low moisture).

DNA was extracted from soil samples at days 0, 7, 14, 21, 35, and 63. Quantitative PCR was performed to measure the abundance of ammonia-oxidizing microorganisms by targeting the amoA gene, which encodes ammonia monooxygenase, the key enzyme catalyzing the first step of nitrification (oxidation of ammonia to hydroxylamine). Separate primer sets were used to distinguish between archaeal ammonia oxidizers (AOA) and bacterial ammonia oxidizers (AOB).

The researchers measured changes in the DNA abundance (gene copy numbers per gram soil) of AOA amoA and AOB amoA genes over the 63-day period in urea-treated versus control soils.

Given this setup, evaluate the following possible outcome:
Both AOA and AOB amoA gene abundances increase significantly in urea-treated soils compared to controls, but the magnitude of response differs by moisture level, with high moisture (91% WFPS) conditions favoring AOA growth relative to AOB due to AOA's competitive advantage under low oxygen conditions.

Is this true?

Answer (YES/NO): NO